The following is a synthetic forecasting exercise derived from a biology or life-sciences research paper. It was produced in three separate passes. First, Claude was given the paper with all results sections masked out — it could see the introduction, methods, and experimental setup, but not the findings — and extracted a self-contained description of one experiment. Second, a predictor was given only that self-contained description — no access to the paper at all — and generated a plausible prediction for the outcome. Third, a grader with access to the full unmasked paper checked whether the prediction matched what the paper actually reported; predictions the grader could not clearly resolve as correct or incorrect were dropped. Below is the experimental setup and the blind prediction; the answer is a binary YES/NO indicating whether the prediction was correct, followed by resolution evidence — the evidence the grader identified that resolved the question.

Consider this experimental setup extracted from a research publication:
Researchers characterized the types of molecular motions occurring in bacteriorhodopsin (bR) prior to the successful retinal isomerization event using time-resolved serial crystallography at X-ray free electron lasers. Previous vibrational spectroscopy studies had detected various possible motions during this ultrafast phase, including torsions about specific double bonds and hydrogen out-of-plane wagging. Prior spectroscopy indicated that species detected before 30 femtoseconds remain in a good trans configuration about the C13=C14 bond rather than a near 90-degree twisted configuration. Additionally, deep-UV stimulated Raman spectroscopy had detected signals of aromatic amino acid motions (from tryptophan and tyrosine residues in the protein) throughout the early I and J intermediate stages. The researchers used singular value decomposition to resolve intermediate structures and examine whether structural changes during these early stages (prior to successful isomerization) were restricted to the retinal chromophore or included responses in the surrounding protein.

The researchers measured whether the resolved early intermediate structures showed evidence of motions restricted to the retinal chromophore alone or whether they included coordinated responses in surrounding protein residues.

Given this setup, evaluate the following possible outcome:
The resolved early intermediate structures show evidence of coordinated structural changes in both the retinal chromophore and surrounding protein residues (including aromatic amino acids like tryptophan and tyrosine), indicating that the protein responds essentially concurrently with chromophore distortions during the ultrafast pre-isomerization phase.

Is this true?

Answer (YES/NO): YES